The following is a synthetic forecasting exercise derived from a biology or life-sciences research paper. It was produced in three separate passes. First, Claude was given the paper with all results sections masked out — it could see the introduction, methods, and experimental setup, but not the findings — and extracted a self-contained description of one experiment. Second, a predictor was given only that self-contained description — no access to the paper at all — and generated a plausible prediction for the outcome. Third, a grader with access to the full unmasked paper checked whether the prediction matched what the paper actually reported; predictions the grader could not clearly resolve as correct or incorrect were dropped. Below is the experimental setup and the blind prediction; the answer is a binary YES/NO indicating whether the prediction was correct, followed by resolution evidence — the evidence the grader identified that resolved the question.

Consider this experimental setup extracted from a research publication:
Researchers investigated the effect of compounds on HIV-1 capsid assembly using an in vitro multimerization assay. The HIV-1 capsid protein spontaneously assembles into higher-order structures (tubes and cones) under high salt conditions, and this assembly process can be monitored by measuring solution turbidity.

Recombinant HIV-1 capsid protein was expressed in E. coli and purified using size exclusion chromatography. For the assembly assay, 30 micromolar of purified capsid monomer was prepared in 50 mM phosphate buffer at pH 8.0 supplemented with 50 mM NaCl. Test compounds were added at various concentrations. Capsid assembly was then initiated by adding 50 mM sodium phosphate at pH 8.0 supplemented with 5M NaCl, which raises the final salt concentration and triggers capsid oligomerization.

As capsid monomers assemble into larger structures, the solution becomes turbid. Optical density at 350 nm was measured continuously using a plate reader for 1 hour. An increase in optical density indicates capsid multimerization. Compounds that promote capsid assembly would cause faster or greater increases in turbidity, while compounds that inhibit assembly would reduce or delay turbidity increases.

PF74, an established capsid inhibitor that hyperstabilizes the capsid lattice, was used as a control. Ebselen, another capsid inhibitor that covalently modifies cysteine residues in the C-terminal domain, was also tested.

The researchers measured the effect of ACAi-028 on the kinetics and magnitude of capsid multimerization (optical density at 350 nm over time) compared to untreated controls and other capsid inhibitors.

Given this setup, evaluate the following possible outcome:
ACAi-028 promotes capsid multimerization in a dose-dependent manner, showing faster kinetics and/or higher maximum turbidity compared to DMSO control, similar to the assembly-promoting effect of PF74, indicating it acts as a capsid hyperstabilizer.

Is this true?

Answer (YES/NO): NO